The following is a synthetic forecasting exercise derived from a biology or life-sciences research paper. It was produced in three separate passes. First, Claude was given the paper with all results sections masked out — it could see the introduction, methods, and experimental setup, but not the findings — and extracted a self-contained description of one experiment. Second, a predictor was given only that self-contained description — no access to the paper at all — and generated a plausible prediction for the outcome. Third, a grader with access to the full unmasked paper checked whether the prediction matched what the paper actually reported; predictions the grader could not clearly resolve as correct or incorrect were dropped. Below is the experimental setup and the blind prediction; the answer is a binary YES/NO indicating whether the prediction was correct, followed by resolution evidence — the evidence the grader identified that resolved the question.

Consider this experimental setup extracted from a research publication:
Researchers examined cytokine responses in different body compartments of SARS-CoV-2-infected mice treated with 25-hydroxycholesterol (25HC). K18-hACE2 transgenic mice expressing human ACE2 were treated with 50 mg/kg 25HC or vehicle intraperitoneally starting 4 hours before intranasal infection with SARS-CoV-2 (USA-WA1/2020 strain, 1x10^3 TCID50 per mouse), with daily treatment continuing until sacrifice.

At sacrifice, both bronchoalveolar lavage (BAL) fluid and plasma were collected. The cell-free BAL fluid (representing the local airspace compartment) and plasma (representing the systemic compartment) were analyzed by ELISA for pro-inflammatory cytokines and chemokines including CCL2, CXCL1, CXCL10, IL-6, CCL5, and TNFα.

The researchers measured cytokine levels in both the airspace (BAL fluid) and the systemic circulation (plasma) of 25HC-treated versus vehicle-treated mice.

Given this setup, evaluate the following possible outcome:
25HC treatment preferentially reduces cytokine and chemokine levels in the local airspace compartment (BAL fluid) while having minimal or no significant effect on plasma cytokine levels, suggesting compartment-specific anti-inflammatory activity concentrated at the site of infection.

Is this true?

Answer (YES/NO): NO